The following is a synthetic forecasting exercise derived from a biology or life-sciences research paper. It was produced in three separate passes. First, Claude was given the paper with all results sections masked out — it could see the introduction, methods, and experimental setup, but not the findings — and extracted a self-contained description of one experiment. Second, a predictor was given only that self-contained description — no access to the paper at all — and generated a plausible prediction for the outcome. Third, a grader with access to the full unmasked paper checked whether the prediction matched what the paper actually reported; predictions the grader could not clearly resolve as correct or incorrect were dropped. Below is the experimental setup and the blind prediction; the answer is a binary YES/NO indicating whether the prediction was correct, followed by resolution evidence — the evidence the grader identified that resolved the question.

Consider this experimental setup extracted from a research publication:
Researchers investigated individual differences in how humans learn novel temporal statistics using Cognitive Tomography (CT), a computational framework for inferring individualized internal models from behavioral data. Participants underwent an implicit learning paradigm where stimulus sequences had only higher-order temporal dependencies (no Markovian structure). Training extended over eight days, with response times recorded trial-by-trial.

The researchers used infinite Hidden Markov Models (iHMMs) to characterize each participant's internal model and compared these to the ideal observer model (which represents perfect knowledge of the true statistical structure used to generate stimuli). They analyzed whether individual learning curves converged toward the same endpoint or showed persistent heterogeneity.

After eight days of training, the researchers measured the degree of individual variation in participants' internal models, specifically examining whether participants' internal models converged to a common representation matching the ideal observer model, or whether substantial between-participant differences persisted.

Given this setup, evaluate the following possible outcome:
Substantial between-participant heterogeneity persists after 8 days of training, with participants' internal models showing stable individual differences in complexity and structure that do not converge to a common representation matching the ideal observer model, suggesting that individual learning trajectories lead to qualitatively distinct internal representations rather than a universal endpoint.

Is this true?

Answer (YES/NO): YES